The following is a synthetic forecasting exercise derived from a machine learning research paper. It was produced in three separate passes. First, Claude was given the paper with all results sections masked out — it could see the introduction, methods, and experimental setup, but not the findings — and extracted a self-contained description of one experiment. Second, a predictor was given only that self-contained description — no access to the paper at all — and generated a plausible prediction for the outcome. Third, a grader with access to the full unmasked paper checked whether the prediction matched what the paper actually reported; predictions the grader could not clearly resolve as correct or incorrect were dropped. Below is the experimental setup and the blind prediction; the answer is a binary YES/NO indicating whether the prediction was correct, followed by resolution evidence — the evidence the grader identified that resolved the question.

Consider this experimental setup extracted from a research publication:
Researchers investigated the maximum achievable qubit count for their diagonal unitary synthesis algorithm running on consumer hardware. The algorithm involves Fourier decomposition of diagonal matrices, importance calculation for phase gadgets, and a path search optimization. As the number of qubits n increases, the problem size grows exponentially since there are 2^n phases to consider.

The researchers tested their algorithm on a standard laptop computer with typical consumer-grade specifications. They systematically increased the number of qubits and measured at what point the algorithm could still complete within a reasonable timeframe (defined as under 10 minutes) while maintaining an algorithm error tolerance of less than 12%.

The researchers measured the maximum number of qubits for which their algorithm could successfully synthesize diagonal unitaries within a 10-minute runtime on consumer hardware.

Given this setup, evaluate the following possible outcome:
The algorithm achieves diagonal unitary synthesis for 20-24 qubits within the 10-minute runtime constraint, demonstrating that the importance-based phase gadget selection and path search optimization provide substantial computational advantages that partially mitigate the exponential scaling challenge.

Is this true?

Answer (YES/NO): NO